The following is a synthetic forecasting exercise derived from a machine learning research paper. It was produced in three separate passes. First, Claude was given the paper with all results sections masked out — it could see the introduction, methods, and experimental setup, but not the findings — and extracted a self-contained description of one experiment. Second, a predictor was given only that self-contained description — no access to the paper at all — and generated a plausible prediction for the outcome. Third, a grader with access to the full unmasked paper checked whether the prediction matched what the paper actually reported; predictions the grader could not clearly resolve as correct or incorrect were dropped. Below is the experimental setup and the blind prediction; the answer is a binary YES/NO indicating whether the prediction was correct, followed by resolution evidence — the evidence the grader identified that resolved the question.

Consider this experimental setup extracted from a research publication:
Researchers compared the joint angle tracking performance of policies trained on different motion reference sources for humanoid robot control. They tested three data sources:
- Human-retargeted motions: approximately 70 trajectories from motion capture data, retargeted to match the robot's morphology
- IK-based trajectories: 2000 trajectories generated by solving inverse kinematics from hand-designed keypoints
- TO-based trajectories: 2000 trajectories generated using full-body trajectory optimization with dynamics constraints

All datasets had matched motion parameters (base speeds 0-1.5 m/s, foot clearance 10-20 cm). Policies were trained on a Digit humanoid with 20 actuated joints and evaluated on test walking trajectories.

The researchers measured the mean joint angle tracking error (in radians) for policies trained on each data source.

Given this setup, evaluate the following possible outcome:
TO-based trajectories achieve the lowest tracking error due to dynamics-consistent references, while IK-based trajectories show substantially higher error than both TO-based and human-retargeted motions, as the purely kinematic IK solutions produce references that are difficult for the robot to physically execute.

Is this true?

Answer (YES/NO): NO